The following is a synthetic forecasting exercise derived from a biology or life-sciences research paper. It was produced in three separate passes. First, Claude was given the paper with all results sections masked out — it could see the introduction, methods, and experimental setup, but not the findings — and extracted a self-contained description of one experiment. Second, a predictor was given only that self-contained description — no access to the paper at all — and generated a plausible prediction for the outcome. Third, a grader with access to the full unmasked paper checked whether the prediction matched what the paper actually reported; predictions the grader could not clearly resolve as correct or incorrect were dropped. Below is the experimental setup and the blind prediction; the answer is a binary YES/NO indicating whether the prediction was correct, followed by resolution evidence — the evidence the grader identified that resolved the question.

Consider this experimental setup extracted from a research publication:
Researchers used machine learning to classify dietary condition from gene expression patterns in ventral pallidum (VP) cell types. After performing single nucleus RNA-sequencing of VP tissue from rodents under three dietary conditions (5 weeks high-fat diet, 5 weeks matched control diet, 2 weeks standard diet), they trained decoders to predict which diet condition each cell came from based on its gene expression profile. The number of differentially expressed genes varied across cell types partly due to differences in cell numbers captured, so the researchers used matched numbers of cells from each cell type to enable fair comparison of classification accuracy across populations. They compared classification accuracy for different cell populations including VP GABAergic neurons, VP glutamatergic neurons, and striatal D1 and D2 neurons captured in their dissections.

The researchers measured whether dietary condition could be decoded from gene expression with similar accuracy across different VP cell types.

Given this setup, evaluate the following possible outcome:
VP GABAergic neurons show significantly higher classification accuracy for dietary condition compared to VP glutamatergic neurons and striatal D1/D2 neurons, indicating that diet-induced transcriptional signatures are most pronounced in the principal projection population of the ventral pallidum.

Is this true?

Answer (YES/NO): NO